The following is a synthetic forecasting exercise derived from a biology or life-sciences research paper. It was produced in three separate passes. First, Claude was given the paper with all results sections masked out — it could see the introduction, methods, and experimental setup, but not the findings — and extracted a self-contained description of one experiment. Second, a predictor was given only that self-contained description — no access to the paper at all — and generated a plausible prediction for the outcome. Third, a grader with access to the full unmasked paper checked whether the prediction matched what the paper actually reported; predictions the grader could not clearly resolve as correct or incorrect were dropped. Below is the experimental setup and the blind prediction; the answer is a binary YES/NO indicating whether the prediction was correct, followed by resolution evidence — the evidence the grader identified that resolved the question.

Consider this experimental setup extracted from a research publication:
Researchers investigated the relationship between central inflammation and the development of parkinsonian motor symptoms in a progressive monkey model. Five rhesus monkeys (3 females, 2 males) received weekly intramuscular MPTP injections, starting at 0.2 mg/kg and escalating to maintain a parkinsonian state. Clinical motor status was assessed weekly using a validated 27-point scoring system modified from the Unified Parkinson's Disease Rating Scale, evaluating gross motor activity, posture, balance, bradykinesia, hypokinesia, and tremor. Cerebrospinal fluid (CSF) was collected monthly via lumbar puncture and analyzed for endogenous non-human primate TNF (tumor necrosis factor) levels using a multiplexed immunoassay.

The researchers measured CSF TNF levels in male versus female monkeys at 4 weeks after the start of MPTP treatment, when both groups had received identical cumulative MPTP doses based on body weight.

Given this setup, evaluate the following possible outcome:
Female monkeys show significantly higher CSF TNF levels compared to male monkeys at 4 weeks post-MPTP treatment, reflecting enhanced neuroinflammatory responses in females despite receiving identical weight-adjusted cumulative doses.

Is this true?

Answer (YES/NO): NO